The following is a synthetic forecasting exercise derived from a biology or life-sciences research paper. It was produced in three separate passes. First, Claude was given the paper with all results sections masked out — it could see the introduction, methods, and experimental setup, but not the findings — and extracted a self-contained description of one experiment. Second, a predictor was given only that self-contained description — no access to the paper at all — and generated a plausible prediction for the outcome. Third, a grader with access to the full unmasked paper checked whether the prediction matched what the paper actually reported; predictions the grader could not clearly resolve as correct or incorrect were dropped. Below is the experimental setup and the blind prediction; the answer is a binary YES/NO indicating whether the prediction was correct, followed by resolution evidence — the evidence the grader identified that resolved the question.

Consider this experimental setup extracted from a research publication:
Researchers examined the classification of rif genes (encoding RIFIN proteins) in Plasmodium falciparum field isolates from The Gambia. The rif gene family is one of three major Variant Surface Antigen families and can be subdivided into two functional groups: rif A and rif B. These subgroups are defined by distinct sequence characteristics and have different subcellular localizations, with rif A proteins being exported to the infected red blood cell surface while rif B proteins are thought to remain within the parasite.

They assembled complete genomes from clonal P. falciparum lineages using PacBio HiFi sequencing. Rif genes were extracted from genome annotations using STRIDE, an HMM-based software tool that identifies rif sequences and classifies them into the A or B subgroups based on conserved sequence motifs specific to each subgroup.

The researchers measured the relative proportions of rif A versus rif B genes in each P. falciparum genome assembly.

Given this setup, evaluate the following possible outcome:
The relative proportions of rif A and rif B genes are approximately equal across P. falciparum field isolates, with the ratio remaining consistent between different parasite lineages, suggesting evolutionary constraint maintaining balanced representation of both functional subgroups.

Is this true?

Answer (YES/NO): NO